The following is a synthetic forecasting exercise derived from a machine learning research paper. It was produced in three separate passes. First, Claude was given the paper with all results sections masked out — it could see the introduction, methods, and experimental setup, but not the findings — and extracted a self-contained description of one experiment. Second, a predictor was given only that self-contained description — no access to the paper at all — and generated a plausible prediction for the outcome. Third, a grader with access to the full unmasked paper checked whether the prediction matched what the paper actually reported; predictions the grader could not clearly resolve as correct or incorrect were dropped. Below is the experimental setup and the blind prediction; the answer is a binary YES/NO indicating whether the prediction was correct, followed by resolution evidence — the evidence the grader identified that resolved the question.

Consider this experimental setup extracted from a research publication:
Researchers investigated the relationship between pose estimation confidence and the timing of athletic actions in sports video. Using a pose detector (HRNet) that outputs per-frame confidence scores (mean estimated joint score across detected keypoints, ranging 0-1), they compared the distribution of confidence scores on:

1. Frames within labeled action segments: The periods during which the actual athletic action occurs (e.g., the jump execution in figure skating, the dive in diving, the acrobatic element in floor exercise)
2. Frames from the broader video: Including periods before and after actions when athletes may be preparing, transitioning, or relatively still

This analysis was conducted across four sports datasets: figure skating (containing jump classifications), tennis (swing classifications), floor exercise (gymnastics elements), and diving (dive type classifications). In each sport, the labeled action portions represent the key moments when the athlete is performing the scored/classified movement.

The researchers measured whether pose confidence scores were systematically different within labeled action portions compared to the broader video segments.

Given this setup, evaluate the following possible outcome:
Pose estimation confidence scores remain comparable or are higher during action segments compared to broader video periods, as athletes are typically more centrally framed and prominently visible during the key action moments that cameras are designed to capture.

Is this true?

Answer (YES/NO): NO